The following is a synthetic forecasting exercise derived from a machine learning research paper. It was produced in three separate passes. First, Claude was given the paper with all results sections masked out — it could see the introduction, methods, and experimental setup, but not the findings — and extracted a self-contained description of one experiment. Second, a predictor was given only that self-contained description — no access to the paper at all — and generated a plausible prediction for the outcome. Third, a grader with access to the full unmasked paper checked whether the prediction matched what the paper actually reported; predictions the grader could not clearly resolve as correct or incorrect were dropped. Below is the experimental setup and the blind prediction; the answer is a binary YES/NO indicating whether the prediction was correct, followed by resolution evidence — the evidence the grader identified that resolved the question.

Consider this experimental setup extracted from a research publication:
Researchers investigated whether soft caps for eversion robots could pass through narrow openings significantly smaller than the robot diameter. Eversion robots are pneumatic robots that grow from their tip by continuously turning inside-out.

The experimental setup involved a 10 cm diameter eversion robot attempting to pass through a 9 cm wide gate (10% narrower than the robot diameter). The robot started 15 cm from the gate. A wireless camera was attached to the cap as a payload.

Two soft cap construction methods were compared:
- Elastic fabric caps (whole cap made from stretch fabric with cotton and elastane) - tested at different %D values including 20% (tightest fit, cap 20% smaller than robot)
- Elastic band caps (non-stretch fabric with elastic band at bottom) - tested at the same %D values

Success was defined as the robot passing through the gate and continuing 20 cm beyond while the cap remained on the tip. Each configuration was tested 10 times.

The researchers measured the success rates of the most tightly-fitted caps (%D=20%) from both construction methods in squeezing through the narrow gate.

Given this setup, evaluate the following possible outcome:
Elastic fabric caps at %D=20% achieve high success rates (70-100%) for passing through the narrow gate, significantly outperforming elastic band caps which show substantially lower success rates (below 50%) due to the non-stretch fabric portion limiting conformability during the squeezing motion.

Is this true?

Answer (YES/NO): NO